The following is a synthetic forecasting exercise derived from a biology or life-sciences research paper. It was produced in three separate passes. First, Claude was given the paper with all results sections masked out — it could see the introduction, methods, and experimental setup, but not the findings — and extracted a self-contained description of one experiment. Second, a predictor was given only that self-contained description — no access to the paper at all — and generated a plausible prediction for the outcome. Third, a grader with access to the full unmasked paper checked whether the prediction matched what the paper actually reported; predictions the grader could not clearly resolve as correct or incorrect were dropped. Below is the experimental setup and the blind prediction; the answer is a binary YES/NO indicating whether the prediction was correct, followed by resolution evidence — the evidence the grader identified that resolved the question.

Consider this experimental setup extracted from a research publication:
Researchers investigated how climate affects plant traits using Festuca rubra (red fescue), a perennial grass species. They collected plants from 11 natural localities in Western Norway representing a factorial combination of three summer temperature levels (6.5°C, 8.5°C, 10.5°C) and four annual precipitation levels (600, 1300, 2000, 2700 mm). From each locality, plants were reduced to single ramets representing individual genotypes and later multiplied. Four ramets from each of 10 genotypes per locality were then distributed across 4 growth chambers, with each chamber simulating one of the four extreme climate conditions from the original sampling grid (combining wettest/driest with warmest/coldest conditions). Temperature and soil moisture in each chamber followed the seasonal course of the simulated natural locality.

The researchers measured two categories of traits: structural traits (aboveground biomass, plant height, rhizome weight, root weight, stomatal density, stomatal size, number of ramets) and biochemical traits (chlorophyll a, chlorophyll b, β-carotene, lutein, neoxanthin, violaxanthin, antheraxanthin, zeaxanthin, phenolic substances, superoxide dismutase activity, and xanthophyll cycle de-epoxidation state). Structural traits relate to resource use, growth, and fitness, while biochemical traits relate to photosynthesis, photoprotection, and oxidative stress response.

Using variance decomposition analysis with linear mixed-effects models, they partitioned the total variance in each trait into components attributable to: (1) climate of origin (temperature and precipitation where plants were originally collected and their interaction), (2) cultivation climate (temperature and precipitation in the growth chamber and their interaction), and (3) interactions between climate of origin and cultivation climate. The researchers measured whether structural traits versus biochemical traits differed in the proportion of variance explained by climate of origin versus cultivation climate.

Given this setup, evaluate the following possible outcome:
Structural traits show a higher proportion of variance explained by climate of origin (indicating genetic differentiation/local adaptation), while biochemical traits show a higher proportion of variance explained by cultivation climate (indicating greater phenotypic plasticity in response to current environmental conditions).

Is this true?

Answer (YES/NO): NO